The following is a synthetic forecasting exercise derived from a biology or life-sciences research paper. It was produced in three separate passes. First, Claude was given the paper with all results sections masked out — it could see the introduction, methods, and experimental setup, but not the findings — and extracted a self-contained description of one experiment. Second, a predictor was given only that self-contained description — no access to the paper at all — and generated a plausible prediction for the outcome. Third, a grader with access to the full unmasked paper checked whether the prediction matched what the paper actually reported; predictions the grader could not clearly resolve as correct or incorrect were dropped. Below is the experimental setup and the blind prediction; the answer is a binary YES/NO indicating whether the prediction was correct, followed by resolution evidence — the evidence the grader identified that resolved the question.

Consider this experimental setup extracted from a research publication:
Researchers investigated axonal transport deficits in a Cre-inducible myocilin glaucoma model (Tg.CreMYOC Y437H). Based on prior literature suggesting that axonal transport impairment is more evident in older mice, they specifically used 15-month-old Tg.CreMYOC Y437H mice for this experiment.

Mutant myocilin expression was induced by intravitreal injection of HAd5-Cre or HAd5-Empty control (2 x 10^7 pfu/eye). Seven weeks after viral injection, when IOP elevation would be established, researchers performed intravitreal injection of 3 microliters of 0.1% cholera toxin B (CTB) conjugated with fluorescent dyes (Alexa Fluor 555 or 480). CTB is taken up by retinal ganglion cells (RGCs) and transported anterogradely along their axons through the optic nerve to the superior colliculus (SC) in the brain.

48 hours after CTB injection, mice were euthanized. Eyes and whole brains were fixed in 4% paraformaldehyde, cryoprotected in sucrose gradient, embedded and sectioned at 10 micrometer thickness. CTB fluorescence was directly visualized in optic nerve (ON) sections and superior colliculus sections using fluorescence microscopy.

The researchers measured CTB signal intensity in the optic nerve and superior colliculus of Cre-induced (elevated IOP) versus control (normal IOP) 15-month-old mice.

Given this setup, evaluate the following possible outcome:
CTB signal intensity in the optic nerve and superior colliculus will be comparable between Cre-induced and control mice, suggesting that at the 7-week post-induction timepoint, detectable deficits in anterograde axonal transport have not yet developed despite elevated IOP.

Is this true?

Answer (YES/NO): NO